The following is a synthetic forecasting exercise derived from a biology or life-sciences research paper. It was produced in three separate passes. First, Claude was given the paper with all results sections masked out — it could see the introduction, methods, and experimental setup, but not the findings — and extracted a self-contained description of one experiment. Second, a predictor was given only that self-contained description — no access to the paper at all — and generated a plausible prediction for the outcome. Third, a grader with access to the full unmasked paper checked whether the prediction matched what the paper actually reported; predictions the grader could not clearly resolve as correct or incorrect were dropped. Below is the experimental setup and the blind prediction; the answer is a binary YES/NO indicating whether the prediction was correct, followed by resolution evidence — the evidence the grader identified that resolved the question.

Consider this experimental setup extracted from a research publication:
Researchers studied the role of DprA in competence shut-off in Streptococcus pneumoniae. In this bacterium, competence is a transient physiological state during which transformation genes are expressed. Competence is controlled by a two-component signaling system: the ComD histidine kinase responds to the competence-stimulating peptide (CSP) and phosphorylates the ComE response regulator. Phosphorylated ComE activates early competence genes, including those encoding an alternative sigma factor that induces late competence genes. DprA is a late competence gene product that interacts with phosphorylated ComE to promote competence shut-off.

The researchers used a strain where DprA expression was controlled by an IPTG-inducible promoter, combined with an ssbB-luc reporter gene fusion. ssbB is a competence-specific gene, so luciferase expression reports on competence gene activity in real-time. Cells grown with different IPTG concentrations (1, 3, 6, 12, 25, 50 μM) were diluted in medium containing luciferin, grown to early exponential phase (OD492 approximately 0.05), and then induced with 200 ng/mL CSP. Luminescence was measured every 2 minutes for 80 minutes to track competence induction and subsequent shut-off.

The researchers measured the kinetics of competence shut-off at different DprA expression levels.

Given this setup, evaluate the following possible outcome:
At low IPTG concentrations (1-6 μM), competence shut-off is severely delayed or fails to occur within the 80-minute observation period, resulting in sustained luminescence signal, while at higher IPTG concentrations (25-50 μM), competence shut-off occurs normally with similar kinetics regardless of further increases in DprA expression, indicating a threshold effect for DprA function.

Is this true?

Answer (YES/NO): NO